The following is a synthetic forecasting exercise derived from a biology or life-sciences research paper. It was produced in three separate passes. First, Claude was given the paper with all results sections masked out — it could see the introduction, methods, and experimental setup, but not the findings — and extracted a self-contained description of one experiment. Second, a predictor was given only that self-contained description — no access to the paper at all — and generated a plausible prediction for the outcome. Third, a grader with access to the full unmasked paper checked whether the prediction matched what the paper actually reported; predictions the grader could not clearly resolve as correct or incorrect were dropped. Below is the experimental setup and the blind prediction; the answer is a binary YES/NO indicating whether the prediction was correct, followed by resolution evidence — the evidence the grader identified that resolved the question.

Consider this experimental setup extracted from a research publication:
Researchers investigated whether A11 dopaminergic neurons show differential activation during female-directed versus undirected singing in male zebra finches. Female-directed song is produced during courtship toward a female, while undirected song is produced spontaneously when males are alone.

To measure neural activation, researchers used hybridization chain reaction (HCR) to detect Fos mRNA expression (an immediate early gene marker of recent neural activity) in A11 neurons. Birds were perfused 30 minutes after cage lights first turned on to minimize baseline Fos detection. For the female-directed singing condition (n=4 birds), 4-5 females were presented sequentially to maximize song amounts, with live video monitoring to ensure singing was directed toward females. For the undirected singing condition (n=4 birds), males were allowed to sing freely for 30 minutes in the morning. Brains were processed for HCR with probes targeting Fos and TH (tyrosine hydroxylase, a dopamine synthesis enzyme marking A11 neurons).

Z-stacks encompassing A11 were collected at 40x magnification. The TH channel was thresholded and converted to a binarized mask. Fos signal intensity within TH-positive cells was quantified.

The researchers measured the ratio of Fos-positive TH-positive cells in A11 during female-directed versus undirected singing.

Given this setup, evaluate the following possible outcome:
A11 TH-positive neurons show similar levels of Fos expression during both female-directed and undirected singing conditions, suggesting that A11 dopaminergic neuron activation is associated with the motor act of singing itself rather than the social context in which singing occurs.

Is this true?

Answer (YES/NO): NO